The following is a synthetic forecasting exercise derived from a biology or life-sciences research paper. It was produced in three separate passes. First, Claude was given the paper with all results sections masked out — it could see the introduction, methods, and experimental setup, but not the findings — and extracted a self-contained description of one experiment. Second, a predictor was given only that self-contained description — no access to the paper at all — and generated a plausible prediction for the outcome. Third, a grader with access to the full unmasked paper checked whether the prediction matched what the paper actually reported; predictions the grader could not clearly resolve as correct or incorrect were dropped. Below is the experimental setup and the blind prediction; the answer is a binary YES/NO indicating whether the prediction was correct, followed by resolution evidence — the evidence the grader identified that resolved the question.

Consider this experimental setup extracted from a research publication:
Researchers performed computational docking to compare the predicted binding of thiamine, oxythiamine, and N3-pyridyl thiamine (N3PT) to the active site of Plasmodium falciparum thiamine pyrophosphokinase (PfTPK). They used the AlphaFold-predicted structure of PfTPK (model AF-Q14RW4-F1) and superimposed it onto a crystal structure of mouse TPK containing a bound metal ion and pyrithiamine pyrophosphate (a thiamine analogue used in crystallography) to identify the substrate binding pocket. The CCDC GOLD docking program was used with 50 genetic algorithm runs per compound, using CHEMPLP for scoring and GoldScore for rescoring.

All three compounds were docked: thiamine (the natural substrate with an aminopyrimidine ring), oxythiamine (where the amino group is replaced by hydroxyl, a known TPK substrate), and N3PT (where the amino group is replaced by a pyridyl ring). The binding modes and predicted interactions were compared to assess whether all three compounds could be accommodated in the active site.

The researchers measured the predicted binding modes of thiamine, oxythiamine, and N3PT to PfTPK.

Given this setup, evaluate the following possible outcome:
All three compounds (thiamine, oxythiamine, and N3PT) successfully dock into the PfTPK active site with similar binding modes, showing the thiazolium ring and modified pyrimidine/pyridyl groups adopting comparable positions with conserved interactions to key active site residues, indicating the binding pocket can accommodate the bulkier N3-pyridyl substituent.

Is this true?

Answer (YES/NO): YES